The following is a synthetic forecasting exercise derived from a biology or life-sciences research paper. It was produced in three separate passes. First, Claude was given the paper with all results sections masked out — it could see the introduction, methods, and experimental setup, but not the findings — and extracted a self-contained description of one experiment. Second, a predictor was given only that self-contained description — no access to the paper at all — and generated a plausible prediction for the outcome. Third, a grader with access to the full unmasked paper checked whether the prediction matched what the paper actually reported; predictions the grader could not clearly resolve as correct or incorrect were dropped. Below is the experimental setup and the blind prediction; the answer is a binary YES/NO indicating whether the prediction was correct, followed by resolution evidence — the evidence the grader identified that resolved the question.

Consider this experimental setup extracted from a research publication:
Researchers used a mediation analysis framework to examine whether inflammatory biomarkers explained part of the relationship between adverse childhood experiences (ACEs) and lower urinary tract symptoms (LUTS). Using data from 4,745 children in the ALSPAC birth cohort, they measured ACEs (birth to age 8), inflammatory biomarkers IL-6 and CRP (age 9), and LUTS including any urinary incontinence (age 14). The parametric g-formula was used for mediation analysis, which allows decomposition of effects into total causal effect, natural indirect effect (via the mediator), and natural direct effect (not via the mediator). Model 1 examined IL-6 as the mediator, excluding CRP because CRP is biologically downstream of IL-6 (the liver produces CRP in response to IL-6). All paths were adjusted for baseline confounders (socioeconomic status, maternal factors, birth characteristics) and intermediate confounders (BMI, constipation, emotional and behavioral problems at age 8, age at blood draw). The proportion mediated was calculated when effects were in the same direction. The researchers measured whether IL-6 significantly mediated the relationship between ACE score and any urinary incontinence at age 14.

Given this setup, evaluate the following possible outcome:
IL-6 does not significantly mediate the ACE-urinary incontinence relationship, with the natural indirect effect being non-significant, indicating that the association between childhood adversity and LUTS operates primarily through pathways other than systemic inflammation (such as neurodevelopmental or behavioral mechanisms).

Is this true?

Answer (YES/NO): NO